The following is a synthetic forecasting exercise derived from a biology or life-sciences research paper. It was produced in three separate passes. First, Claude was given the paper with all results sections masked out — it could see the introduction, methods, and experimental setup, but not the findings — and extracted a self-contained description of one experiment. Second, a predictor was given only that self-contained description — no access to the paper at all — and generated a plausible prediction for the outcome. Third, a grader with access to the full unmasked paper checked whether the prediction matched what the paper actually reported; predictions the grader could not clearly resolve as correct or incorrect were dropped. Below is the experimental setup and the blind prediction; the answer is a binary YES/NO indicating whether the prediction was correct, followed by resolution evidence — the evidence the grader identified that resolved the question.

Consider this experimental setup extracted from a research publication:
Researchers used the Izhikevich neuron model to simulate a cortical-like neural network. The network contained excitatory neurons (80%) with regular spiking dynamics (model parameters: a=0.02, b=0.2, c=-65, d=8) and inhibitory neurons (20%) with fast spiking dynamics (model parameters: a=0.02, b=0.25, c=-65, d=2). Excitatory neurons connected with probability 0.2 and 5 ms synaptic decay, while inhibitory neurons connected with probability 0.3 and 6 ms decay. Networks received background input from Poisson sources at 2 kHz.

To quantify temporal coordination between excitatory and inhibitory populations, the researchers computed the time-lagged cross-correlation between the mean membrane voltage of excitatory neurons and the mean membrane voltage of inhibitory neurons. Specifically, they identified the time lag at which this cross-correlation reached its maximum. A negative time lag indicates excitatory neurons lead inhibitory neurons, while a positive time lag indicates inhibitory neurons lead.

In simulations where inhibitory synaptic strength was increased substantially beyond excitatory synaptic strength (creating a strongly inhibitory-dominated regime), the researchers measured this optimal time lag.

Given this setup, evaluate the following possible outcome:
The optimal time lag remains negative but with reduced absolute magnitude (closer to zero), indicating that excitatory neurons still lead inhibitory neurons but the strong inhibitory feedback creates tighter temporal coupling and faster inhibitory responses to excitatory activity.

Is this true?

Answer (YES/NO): NO